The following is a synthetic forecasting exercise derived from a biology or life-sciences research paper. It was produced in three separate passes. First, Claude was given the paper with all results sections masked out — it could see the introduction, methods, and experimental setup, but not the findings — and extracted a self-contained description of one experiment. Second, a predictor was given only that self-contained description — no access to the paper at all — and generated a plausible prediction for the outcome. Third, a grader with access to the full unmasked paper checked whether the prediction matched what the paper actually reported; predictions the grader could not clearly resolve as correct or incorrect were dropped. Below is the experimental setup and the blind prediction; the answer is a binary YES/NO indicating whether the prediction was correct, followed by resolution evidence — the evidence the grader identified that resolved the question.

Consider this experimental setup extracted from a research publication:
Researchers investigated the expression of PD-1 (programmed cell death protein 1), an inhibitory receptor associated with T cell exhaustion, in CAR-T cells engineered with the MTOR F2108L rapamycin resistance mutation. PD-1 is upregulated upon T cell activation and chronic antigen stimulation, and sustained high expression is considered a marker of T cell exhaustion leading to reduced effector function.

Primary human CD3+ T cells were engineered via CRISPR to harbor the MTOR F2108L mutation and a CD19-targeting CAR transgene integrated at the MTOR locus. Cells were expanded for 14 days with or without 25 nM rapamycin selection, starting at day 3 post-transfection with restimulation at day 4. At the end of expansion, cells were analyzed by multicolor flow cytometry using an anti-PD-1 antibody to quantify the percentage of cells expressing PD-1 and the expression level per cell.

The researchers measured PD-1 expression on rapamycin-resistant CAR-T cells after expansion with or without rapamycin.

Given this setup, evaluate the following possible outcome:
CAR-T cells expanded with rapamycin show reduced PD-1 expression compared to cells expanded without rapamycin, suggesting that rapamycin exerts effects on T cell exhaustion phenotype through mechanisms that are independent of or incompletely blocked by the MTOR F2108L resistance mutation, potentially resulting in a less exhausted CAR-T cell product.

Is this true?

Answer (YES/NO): NO